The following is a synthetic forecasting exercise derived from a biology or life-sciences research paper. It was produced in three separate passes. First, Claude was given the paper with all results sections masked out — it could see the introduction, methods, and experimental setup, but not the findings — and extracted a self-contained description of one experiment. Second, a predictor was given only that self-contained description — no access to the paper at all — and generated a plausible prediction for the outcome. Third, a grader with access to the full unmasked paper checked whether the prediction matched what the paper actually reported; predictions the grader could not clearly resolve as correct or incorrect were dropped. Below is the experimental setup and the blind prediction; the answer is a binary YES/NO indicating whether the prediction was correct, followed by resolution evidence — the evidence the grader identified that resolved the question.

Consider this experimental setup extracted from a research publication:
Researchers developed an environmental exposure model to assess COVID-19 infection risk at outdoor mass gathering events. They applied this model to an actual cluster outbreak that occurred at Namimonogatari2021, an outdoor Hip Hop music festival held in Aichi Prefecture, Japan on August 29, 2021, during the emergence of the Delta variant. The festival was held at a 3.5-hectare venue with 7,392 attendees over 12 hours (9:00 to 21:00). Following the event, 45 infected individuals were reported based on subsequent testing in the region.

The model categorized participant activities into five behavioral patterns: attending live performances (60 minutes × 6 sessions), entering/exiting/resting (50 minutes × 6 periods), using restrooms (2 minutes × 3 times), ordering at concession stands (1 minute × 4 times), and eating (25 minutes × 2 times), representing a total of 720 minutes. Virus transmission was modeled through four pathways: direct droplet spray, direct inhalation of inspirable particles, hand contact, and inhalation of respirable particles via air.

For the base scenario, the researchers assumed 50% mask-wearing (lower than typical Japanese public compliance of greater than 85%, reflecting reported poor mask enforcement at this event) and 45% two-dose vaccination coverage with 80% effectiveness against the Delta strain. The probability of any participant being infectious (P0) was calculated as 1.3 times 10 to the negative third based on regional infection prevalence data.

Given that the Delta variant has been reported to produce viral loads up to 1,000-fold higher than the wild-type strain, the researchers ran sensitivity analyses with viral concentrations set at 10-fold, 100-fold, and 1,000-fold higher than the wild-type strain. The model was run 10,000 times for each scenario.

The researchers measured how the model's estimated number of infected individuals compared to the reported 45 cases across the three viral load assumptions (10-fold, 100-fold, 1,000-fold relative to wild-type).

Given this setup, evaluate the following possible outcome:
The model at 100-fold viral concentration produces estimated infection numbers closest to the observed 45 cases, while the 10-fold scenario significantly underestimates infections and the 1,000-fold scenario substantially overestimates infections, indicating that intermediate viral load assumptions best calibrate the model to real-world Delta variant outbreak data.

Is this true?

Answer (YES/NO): YES